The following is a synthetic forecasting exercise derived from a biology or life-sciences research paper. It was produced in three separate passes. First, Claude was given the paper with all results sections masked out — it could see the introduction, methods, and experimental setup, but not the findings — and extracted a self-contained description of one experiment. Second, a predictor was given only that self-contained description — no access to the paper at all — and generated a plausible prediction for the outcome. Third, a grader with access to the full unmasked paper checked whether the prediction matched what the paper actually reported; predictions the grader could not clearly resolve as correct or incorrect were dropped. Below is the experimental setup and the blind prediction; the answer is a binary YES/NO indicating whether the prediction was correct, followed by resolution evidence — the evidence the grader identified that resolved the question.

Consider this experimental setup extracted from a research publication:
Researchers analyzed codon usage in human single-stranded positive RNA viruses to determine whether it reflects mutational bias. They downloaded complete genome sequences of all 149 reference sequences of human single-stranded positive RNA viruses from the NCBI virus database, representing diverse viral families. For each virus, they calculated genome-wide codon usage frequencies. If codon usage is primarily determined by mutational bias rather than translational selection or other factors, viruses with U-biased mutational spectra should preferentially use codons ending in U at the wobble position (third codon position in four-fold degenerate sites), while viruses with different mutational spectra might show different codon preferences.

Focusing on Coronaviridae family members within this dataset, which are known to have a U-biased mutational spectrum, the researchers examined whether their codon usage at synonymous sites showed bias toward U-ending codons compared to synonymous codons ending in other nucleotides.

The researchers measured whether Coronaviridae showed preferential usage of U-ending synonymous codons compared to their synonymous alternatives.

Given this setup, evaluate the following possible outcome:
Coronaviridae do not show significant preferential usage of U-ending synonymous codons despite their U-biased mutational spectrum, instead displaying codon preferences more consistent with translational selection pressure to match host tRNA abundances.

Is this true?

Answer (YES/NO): NO